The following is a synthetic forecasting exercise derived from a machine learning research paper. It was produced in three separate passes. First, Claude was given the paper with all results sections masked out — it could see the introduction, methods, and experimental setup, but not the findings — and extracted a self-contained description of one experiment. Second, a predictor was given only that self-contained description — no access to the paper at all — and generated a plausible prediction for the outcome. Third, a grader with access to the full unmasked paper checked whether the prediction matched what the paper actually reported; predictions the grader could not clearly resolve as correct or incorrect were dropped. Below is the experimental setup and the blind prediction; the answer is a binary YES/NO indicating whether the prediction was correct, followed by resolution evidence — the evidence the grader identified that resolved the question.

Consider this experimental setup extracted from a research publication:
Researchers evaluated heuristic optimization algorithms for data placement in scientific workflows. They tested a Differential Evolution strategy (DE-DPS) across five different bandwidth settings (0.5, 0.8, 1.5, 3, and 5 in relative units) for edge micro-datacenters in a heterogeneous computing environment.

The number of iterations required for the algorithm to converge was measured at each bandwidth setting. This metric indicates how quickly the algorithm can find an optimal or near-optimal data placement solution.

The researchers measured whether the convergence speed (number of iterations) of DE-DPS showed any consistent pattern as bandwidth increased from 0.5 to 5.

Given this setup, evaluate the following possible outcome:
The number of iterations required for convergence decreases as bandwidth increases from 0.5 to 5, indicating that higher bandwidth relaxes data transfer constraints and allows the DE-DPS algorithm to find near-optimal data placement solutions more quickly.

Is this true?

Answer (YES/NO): NO